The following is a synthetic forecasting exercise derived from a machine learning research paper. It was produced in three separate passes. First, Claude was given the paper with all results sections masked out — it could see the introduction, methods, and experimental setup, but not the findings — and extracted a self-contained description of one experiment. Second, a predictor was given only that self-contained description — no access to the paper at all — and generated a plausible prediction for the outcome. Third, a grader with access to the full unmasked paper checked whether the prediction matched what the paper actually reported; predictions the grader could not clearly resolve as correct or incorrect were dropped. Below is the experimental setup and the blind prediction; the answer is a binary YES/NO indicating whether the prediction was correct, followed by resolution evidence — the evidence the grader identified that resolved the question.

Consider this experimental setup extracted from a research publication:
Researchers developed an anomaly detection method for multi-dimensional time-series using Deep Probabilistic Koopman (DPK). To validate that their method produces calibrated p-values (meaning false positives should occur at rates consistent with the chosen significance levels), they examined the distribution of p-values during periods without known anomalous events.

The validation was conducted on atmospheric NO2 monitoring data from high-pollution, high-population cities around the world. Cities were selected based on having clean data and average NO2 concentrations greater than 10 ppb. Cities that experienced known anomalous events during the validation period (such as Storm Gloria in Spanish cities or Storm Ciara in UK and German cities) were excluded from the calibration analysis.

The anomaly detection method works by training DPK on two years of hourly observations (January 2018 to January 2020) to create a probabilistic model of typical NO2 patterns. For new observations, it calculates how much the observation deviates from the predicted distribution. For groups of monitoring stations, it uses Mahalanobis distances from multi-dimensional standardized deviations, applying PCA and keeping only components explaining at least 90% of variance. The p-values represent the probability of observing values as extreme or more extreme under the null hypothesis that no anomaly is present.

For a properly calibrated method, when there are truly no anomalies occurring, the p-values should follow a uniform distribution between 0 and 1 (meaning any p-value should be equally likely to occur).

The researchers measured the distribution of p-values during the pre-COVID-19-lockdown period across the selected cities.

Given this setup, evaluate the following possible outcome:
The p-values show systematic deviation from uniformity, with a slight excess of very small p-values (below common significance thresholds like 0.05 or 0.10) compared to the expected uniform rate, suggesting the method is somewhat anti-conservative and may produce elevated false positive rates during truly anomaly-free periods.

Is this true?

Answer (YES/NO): NO